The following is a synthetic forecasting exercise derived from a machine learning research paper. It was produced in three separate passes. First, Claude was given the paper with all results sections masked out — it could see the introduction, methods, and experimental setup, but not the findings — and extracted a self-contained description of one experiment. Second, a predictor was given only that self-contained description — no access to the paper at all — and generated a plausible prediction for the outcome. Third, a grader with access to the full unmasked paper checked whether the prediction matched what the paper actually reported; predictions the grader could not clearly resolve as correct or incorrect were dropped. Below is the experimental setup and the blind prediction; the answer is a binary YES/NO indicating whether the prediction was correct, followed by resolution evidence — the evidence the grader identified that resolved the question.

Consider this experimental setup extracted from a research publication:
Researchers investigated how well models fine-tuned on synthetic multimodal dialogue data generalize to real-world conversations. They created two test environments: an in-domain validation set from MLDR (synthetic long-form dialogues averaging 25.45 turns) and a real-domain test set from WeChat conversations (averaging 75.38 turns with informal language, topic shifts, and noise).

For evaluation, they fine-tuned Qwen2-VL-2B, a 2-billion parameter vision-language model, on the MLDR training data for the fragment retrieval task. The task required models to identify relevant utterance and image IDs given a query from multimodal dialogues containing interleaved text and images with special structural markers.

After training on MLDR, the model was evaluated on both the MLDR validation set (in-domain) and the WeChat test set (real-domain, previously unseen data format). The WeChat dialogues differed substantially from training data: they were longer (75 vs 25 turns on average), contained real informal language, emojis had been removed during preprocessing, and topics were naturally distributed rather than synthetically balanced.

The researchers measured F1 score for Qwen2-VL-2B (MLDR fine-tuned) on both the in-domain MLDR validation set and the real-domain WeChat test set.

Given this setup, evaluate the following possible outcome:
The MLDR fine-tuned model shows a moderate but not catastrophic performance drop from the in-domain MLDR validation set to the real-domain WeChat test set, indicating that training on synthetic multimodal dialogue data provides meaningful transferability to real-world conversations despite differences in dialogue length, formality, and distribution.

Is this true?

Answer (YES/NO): NO